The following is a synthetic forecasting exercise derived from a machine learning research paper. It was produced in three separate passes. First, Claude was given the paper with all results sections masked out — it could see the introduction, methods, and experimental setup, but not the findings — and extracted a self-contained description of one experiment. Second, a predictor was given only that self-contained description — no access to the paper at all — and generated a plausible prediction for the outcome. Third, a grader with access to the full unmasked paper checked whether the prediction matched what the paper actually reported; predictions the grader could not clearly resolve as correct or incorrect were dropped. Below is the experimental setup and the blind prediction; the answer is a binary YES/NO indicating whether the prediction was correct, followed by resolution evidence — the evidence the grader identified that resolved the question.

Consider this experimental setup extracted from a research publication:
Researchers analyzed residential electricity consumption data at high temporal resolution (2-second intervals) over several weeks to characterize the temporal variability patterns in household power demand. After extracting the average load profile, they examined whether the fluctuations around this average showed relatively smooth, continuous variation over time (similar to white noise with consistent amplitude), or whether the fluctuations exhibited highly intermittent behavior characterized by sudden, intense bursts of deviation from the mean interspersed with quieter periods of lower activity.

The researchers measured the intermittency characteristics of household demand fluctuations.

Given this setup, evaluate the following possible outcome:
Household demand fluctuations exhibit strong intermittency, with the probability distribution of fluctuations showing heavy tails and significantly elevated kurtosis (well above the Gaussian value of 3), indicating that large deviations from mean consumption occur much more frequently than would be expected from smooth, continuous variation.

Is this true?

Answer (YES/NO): YES